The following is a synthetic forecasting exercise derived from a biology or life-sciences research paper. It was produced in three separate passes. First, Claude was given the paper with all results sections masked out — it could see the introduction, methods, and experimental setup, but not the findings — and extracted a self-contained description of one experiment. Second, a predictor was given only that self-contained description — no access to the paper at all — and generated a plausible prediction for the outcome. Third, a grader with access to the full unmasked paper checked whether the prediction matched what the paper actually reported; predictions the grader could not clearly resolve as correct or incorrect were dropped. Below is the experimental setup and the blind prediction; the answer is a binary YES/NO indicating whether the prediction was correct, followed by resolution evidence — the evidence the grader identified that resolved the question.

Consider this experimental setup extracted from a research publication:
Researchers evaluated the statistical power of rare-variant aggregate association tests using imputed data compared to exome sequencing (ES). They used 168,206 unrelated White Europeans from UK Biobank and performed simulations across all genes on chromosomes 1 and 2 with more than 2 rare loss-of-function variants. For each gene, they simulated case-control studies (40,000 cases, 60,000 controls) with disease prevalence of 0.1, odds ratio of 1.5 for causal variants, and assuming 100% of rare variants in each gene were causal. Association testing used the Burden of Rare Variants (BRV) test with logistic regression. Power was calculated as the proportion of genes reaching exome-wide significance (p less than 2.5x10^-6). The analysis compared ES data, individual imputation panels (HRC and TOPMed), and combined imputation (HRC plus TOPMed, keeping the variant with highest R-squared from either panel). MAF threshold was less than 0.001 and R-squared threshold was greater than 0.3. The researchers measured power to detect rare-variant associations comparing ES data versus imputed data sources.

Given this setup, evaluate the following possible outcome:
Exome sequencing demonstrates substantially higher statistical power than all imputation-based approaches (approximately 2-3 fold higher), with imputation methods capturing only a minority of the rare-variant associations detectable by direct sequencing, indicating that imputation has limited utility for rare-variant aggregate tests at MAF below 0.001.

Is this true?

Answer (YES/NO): NO